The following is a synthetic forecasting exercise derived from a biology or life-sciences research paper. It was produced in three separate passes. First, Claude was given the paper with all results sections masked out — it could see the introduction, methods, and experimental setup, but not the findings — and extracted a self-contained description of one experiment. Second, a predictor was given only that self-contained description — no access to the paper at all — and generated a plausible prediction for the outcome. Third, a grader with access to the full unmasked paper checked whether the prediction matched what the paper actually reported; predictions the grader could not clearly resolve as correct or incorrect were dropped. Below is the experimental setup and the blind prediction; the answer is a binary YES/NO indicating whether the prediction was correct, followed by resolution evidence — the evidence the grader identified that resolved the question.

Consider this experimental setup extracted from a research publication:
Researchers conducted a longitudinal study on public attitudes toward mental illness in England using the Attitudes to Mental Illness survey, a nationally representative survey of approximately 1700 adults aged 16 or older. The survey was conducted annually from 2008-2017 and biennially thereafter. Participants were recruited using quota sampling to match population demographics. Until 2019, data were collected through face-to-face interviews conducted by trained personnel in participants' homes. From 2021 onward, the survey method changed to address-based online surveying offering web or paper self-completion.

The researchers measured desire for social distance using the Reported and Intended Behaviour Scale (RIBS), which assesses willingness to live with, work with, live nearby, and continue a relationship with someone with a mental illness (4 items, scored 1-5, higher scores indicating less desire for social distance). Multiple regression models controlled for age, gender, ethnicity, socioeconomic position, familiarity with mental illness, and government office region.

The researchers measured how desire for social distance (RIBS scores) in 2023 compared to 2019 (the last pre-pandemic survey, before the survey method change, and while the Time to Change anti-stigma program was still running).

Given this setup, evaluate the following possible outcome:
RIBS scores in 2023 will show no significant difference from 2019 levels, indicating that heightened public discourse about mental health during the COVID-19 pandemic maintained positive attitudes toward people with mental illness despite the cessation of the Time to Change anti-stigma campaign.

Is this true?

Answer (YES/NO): NO